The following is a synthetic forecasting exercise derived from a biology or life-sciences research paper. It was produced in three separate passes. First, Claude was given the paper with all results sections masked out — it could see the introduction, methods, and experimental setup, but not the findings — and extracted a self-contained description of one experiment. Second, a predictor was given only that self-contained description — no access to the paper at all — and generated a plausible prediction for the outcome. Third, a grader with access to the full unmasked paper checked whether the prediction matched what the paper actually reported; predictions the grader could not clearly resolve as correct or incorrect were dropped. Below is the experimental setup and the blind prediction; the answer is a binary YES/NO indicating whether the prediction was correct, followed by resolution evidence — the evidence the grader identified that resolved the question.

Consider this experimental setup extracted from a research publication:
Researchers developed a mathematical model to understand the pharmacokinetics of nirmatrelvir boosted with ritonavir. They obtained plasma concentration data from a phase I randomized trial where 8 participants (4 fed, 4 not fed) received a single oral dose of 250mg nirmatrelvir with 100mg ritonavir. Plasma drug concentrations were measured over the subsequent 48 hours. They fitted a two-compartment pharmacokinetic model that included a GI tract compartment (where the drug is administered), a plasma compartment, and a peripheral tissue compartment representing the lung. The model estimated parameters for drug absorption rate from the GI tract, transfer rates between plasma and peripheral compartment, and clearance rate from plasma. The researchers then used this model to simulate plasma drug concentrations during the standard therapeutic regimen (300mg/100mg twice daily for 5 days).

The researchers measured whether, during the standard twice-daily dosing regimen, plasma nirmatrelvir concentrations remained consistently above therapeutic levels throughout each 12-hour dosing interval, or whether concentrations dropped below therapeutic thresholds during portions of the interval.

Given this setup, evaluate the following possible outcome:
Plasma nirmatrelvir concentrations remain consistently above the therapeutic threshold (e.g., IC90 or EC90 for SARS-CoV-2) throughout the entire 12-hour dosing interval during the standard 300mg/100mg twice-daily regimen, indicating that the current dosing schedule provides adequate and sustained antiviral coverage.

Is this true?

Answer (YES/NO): NO